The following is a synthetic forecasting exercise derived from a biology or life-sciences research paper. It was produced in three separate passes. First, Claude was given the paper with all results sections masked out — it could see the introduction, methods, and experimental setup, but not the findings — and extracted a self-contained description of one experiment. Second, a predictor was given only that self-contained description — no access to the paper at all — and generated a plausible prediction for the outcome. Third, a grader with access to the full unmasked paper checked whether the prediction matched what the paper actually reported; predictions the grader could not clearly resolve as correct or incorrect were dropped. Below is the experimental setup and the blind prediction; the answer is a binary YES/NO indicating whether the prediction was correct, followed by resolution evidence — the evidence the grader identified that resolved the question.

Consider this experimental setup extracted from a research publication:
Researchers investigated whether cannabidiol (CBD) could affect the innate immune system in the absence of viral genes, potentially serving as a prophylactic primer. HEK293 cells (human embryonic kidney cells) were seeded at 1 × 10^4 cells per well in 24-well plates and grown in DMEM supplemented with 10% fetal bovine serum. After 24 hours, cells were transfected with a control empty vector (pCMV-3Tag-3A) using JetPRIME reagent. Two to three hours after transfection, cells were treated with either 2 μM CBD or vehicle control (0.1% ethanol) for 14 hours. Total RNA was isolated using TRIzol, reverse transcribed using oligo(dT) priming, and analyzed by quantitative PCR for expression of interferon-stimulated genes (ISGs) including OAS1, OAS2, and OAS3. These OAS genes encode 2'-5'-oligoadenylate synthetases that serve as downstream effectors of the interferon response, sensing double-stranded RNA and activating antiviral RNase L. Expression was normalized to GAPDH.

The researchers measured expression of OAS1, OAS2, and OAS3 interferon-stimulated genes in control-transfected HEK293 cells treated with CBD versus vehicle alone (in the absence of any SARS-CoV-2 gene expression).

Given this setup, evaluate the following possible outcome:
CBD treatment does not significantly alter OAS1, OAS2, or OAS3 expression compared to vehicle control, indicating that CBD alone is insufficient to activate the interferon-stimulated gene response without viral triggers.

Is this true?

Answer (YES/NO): NO